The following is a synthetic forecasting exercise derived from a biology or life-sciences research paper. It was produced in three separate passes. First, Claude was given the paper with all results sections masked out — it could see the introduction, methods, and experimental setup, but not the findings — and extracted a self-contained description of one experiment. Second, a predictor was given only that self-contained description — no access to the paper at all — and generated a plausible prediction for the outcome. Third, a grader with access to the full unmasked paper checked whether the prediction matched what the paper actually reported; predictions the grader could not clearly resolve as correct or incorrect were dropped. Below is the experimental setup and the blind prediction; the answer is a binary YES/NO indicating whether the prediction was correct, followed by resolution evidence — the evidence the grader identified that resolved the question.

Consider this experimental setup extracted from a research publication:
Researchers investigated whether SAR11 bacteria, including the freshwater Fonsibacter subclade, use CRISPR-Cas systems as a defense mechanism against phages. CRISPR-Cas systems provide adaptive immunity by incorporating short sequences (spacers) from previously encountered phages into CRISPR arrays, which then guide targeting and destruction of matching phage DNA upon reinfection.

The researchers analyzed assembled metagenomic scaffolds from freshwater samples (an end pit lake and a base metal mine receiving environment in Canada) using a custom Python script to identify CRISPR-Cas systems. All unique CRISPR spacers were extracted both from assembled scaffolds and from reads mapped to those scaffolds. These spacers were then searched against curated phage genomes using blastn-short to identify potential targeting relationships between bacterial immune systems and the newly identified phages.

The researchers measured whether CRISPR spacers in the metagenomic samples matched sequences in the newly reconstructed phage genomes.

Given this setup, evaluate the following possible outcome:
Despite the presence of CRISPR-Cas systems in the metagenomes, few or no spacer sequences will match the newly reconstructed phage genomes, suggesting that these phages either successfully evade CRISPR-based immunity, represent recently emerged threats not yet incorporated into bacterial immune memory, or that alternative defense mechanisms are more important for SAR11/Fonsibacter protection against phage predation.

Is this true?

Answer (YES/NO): NO